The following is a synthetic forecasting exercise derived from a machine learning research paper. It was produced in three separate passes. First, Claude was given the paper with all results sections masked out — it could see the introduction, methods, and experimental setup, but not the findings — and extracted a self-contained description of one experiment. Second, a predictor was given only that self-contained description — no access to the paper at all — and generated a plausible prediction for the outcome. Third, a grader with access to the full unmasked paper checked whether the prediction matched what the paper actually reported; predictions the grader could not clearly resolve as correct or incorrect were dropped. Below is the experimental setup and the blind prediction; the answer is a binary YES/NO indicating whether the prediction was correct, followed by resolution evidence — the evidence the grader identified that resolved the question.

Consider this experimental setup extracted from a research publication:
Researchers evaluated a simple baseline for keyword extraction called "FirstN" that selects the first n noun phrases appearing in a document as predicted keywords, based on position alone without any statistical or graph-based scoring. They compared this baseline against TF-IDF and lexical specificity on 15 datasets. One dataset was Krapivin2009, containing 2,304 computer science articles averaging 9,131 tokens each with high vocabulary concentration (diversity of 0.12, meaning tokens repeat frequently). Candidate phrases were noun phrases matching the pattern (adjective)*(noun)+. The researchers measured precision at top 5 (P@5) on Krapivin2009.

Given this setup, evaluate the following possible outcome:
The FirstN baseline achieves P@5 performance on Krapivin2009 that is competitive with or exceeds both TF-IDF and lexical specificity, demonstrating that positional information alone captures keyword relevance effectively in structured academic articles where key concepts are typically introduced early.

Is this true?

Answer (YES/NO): YES